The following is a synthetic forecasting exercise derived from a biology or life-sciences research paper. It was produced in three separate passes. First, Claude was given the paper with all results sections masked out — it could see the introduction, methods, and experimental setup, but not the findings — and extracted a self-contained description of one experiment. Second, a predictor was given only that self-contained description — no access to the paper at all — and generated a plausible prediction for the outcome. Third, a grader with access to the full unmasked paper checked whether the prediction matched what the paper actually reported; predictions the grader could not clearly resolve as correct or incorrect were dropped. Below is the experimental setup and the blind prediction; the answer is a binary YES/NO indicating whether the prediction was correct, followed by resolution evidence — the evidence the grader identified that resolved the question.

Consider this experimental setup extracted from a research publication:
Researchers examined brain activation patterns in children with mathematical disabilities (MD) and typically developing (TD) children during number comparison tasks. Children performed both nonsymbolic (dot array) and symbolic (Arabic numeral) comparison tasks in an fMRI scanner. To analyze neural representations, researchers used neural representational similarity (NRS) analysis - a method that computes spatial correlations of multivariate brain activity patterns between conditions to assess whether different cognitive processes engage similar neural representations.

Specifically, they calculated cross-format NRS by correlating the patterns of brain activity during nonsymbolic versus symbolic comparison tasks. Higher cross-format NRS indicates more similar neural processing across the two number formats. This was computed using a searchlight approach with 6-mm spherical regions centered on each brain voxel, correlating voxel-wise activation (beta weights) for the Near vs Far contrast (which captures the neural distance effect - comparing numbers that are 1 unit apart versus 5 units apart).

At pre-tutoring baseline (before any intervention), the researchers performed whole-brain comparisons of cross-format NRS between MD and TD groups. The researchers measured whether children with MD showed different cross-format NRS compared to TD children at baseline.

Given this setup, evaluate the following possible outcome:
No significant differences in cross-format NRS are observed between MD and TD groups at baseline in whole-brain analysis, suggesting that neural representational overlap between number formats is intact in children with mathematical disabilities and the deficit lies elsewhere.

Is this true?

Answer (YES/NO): NO